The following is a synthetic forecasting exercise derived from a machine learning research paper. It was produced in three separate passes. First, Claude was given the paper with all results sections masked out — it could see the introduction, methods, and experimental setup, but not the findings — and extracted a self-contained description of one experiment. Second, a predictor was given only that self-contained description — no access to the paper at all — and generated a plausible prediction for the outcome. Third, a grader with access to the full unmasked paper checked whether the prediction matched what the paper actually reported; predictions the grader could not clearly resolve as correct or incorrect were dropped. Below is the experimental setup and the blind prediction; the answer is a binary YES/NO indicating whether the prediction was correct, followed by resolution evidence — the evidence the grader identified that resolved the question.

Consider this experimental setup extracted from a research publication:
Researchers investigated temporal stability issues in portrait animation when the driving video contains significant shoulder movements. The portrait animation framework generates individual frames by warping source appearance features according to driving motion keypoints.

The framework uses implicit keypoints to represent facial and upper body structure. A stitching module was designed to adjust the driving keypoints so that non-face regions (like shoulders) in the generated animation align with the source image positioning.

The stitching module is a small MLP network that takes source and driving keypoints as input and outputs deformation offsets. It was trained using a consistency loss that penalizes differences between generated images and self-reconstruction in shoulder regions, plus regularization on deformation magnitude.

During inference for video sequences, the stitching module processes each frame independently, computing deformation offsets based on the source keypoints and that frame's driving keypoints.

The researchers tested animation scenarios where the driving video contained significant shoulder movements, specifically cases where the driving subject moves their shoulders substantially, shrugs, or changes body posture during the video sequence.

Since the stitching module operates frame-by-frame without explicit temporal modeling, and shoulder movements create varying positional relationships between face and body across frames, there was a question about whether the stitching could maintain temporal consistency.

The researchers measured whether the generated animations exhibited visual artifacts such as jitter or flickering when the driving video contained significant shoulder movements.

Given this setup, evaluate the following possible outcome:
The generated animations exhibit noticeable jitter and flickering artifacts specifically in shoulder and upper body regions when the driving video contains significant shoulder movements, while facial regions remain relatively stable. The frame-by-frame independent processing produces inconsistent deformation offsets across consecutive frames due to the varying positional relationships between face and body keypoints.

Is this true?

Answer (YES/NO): NO